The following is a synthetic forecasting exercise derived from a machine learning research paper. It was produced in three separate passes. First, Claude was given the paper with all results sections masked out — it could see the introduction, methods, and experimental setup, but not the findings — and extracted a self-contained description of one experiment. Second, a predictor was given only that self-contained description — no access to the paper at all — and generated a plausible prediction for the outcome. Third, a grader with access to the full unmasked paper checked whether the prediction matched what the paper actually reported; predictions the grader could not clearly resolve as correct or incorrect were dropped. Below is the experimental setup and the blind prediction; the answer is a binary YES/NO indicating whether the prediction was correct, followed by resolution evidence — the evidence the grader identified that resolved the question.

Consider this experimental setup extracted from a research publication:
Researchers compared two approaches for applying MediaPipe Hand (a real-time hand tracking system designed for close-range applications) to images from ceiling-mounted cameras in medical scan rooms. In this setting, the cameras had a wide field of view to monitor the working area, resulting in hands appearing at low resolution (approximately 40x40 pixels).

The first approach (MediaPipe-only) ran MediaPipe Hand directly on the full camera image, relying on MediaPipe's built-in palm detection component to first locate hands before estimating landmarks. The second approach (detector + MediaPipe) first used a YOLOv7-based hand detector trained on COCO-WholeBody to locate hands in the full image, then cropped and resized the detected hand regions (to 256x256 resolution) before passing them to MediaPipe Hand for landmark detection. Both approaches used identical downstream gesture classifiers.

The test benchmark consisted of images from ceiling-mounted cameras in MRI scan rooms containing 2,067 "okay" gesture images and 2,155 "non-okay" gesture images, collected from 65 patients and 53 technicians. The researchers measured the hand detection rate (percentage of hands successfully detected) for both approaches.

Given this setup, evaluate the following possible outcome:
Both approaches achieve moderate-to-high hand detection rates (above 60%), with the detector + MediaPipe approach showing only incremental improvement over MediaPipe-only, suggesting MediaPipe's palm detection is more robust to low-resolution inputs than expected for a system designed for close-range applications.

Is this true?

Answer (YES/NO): NO